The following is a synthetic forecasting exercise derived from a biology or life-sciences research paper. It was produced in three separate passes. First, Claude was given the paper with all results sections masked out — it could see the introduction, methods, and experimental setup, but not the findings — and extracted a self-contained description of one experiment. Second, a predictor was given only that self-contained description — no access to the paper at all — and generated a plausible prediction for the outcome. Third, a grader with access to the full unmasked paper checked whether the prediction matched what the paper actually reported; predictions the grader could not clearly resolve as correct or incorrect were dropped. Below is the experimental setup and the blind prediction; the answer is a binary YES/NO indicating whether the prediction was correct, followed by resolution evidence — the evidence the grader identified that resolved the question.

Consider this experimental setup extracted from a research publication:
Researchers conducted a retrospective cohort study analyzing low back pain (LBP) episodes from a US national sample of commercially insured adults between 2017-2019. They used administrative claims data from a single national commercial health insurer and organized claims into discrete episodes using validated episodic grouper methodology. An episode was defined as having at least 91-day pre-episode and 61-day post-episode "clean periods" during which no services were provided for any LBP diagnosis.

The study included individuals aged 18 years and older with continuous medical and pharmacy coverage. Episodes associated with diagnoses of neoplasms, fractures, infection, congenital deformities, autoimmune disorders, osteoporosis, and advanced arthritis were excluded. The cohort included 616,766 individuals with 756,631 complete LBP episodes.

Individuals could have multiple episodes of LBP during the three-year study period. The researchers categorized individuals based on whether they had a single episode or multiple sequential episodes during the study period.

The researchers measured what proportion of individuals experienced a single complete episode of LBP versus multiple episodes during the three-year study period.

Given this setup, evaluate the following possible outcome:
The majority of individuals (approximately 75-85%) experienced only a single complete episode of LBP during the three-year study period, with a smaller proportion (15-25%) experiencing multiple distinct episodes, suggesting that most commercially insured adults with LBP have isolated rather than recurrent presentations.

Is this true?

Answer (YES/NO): YES